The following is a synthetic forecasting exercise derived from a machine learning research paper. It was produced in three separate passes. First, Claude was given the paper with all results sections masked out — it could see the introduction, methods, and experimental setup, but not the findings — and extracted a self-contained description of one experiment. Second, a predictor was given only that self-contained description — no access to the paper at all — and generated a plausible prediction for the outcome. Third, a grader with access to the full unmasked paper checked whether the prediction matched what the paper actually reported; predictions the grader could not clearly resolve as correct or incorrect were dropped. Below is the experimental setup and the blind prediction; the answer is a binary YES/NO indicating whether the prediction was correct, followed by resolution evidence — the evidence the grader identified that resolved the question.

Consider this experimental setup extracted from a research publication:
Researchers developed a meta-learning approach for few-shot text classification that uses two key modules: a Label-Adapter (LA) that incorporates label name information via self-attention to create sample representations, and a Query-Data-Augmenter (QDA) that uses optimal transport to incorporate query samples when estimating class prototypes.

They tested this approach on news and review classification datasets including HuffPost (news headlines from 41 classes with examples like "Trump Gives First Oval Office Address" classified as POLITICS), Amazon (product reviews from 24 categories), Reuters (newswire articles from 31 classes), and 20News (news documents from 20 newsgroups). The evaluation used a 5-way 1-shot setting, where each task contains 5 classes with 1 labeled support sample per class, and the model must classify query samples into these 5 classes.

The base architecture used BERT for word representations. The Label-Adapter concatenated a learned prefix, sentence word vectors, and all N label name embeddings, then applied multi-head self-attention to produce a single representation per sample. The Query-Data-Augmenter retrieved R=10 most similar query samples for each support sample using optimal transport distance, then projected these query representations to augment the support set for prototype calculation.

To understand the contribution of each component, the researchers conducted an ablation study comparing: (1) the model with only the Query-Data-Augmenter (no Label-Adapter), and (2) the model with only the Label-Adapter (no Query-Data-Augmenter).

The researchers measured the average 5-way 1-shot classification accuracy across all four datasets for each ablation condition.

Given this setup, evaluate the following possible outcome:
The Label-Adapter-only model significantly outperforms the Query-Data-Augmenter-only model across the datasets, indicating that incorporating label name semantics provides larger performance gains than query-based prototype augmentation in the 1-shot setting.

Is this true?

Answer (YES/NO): YES